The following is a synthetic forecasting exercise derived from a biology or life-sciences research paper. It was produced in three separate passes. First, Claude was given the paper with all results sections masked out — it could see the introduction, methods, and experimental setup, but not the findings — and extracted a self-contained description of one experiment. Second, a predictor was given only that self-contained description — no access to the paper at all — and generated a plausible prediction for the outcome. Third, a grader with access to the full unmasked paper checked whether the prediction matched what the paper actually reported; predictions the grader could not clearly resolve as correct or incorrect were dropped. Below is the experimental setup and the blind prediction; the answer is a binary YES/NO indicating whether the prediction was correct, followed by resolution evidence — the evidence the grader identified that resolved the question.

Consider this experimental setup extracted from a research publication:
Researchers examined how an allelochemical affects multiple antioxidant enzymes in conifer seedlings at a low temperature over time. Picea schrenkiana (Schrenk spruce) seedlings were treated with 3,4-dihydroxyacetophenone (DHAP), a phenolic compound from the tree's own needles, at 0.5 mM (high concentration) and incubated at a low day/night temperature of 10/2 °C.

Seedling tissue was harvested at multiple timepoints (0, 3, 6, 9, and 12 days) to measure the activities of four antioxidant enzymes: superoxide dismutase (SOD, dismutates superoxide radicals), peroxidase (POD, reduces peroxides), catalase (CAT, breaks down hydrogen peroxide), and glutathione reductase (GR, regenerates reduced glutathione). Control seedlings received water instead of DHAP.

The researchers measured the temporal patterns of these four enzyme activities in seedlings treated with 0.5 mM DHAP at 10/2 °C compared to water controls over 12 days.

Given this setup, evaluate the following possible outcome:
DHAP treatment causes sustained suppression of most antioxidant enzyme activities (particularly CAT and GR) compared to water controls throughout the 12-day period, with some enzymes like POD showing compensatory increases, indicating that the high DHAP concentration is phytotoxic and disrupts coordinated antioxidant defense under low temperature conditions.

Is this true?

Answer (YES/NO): NO